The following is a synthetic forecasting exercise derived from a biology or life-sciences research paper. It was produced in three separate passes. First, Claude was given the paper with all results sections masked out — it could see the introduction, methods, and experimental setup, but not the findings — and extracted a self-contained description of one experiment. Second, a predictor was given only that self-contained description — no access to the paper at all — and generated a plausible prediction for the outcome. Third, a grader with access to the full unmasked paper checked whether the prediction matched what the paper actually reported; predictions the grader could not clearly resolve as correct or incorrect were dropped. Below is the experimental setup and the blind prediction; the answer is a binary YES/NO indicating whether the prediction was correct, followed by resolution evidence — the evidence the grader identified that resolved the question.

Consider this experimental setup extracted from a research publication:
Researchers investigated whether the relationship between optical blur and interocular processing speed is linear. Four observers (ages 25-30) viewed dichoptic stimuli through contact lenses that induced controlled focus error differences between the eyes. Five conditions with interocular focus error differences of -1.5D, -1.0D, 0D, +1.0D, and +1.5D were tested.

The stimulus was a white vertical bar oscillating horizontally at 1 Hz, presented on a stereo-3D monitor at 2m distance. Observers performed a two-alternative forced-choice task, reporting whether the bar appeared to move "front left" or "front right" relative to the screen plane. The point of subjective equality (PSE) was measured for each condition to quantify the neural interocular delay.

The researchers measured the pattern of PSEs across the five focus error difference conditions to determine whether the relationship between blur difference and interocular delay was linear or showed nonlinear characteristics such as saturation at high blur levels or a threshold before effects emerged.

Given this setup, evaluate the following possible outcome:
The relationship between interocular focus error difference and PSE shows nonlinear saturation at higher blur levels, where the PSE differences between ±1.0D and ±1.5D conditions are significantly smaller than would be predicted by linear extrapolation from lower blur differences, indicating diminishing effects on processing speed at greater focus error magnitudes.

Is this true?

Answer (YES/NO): NO